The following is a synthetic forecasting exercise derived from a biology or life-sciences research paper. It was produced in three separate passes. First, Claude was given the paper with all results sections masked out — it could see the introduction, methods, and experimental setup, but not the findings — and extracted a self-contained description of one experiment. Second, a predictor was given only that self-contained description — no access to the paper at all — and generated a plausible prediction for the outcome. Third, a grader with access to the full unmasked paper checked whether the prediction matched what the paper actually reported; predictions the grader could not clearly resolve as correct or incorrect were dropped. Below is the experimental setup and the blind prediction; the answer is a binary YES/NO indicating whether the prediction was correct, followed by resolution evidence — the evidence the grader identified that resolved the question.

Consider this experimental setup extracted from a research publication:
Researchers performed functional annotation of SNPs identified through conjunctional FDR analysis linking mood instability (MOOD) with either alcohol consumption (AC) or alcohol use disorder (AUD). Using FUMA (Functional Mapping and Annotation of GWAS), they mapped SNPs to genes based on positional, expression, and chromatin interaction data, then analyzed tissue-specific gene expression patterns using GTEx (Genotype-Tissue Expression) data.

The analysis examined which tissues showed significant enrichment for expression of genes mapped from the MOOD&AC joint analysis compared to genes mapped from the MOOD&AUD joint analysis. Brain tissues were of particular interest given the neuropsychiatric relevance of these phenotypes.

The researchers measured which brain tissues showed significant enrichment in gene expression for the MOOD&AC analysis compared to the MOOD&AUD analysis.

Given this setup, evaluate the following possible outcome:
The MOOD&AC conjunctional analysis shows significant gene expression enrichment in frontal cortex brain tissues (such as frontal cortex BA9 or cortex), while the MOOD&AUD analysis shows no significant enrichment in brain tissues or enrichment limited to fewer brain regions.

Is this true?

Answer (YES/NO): NO